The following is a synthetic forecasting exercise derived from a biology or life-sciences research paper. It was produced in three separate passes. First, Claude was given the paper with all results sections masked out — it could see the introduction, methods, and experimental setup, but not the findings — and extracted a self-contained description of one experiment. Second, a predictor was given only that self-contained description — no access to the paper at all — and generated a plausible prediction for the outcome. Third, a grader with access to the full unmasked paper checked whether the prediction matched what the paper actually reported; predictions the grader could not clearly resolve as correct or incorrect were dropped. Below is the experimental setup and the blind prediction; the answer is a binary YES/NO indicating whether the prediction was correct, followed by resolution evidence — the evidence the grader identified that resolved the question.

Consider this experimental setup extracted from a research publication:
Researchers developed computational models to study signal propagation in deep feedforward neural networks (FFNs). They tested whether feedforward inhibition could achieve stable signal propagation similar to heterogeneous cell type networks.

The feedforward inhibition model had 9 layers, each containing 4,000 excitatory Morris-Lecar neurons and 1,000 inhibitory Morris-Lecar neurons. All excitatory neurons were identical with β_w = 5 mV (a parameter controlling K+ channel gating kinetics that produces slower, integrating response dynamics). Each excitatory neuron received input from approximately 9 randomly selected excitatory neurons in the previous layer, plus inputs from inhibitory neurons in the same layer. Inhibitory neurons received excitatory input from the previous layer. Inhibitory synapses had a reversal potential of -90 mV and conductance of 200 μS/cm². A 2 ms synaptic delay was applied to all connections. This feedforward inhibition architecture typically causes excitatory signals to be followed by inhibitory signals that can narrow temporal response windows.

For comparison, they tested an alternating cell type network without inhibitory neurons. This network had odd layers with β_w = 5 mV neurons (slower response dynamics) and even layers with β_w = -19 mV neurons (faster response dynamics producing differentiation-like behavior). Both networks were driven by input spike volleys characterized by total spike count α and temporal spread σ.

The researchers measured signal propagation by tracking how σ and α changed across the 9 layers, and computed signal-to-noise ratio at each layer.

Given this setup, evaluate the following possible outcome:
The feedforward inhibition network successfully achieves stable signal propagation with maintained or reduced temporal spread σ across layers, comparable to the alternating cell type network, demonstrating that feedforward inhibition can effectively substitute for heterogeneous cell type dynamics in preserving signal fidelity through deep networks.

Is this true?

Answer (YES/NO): NO